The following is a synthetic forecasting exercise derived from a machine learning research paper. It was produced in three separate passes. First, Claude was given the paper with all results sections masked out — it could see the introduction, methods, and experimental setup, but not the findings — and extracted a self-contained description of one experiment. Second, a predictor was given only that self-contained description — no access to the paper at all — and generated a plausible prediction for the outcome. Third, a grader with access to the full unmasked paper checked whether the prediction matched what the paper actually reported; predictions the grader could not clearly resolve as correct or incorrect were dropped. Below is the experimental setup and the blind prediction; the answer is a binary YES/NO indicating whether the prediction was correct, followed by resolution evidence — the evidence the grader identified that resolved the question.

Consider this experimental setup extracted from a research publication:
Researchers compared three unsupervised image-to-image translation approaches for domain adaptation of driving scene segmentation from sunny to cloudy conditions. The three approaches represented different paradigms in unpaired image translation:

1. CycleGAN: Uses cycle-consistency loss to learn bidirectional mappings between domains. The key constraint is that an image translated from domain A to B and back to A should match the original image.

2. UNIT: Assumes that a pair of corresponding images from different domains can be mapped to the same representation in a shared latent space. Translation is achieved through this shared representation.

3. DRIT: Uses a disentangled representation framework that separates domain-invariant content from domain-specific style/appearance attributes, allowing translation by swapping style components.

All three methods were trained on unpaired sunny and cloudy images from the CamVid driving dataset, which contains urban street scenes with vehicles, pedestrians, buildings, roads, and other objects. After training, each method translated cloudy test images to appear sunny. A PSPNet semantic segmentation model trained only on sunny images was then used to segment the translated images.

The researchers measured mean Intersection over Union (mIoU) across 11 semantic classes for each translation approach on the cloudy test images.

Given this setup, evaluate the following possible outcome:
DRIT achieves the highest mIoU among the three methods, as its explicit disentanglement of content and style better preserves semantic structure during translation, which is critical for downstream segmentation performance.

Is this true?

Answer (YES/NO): NO